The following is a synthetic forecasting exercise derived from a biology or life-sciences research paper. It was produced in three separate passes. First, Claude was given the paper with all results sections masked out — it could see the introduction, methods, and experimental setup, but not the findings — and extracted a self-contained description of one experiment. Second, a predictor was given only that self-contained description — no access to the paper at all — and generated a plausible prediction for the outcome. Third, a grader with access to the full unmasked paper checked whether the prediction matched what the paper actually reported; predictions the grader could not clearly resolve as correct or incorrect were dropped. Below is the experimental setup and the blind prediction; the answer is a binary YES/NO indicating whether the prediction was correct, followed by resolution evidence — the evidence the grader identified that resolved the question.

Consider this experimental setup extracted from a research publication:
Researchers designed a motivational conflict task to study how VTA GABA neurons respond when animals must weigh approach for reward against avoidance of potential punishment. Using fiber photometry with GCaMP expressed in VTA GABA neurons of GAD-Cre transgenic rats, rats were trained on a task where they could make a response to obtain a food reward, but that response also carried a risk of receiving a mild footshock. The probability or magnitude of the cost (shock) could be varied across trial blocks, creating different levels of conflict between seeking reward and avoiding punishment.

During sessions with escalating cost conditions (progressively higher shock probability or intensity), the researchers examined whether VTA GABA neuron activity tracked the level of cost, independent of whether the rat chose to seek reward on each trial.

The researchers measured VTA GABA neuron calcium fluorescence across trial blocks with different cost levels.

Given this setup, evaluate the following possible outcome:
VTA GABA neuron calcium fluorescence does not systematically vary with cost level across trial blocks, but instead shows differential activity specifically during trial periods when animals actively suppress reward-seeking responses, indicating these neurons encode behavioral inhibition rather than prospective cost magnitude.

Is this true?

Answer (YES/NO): NO